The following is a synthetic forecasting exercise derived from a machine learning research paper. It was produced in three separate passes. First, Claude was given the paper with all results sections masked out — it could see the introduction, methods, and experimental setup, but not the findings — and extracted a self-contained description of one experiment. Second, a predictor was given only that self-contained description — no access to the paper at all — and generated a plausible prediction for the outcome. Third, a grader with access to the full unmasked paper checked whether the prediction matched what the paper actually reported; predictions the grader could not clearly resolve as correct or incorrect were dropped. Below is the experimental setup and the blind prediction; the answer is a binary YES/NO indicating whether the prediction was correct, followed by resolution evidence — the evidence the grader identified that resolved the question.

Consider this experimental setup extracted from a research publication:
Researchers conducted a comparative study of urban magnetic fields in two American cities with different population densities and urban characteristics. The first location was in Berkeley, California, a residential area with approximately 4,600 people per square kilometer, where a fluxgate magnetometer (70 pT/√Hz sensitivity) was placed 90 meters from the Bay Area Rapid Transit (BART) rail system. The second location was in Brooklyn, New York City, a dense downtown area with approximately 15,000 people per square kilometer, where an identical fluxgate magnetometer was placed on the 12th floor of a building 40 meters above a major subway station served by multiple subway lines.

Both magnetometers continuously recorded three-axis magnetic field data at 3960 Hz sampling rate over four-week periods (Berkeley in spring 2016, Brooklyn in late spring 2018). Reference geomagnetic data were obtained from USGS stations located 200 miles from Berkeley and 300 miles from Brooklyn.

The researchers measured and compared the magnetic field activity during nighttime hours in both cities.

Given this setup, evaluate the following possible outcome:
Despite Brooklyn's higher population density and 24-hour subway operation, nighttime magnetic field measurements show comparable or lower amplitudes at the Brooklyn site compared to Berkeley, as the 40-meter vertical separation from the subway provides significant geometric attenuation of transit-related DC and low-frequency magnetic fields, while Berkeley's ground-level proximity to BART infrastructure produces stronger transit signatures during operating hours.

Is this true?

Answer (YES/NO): NO